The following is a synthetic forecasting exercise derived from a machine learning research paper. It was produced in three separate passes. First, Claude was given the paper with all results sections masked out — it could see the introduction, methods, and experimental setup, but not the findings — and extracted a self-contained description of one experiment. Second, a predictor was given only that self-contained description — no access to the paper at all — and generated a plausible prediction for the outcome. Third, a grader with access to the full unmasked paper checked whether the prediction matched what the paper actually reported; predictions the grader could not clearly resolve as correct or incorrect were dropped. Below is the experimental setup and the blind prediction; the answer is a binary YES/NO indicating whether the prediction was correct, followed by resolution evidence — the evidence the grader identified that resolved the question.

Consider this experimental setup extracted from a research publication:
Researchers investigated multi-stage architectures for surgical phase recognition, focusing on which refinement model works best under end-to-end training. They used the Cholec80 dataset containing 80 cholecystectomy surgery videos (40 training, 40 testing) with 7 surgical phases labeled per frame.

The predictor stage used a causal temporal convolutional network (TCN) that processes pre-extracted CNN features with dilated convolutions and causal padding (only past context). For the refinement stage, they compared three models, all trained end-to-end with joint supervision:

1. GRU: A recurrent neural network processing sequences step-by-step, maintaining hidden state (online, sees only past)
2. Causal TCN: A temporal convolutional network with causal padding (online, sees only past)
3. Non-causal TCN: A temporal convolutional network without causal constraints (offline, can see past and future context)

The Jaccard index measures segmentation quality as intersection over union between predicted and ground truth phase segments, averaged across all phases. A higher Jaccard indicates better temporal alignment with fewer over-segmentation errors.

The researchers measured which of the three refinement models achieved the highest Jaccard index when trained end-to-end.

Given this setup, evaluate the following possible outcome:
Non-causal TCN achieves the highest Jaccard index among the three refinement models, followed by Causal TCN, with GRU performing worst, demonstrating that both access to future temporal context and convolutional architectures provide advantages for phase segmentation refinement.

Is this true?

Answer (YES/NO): NO